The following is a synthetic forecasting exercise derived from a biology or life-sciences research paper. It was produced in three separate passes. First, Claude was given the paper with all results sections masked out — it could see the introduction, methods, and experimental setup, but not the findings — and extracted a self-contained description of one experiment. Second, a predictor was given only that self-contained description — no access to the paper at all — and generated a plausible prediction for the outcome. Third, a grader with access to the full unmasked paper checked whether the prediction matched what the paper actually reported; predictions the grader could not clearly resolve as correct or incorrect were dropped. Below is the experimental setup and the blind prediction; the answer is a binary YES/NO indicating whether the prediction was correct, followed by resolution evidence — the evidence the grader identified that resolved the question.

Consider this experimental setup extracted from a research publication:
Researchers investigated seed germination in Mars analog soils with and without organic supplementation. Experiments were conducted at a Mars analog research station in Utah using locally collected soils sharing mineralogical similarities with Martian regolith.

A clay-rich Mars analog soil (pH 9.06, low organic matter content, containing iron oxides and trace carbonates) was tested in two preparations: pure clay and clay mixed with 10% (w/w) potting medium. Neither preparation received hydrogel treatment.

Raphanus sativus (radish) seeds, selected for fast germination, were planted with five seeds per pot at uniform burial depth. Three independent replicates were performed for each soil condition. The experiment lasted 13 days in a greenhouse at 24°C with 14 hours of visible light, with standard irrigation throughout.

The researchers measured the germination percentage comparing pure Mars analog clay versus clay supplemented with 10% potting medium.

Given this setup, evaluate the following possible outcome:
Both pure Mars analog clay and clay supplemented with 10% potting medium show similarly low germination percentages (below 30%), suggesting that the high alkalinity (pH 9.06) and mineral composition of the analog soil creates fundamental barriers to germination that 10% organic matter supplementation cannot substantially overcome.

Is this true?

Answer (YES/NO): NO